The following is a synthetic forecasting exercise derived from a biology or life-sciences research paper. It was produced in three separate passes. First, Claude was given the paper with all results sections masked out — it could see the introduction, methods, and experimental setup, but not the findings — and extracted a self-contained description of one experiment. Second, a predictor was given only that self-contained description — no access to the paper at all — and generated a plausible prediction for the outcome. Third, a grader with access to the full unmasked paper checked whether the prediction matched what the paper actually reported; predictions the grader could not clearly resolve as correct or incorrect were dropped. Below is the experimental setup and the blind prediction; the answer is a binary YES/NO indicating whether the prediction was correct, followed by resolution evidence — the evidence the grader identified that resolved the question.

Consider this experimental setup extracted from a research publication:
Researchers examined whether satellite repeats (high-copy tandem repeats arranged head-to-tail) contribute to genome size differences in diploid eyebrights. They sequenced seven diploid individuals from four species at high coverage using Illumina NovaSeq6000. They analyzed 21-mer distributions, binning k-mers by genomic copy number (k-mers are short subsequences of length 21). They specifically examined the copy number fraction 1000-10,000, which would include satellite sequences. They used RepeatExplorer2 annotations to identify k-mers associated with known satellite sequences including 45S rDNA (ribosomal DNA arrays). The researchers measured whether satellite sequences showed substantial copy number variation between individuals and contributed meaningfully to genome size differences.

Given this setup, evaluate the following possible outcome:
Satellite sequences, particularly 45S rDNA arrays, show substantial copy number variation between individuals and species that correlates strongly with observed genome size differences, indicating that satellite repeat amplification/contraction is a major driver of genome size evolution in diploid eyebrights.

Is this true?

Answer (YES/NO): NO